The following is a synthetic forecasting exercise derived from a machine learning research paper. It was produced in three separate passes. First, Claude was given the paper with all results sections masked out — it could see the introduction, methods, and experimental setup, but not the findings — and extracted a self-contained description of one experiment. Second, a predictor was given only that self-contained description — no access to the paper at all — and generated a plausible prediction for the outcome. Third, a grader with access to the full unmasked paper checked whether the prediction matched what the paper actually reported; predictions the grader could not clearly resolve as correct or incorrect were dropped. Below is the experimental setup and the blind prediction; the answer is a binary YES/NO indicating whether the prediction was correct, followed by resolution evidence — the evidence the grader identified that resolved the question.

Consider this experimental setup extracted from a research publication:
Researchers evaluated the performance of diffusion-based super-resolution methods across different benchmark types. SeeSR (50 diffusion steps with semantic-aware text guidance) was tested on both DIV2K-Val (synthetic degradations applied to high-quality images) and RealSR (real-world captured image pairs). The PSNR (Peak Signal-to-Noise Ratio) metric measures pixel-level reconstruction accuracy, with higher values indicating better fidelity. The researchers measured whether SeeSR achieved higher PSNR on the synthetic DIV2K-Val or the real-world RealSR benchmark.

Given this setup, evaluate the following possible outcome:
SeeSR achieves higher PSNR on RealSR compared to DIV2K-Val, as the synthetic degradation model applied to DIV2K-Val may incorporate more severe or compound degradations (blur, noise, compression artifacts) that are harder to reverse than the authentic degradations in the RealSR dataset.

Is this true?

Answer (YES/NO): YES